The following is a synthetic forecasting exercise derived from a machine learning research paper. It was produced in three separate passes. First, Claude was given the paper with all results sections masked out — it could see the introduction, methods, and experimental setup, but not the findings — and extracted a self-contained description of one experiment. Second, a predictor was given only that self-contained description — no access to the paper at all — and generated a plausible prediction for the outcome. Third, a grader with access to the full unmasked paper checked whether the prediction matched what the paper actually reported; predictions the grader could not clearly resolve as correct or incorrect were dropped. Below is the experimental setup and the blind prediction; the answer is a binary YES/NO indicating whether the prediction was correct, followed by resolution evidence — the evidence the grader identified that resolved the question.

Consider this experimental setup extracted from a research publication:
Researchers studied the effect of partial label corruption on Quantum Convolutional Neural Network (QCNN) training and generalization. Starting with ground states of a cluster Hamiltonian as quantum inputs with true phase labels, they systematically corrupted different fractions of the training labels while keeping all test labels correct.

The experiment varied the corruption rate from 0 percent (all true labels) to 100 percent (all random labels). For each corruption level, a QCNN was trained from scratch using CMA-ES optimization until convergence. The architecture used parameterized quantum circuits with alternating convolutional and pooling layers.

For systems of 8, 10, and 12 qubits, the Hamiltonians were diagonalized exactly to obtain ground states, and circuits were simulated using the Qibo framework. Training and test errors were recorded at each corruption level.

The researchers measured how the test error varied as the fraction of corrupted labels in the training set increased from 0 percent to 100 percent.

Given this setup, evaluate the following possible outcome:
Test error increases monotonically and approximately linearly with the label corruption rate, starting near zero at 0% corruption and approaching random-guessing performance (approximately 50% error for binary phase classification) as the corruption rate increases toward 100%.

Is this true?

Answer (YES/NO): NO